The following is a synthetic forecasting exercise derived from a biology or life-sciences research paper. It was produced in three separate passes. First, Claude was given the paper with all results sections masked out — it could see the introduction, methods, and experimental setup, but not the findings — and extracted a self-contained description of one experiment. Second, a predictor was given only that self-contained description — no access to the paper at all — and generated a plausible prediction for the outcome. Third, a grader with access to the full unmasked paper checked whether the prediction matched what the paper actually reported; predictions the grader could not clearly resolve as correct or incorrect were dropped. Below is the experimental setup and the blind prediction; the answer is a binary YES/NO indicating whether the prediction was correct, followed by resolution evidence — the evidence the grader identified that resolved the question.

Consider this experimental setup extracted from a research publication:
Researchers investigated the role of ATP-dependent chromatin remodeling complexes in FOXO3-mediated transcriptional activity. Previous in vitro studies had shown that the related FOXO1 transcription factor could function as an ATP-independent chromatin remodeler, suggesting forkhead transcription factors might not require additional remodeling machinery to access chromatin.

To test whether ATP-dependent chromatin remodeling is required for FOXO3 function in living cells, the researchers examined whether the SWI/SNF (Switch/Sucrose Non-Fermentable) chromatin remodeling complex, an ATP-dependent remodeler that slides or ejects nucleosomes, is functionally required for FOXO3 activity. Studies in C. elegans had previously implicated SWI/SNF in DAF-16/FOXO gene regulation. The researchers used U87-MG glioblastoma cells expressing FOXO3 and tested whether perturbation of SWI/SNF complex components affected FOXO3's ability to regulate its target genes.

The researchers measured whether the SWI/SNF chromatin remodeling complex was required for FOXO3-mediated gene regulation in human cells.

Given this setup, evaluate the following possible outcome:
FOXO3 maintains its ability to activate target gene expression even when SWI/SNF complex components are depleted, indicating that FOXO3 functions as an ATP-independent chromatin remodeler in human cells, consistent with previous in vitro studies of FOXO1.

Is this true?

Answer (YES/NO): NO